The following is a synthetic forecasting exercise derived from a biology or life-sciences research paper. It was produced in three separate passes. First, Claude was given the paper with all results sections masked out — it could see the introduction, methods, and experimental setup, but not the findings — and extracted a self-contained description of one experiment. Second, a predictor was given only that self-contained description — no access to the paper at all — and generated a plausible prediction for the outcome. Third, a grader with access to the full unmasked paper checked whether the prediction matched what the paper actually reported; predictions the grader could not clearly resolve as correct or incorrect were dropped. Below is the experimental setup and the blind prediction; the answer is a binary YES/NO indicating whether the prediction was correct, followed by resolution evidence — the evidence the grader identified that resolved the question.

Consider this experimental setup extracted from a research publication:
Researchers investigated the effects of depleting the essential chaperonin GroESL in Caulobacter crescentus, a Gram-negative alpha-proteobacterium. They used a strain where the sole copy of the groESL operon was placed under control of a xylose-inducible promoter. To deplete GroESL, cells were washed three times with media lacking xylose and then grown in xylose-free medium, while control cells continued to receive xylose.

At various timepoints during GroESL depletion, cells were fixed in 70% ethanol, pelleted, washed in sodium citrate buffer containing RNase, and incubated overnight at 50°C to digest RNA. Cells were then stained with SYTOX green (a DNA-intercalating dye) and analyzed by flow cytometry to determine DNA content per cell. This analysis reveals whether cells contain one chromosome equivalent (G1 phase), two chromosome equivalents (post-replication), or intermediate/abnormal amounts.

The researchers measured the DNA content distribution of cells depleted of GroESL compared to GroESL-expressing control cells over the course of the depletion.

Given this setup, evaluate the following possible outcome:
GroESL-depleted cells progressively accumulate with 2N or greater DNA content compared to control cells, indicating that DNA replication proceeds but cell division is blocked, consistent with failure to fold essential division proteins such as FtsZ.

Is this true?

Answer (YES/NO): NO